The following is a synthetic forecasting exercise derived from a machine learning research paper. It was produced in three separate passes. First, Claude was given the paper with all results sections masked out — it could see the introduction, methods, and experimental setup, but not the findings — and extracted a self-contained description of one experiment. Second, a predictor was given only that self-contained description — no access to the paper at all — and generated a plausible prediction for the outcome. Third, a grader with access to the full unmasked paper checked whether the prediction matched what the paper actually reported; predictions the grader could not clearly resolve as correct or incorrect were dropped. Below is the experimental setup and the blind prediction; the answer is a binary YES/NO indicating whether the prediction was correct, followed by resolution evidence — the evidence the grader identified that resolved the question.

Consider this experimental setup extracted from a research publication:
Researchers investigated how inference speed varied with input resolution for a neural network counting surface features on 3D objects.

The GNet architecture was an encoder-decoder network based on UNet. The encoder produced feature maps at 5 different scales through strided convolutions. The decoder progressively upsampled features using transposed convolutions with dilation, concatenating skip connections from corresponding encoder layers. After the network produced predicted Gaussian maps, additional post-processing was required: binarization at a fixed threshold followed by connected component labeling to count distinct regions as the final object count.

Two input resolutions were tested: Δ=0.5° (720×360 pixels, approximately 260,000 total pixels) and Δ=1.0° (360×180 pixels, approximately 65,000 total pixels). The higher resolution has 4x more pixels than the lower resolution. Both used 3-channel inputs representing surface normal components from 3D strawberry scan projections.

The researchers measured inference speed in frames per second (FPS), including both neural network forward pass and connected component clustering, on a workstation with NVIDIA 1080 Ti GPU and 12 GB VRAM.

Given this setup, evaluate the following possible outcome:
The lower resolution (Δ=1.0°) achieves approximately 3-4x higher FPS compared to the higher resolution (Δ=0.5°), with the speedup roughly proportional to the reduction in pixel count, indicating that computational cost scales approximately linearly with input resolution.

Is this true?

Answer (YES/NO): NO